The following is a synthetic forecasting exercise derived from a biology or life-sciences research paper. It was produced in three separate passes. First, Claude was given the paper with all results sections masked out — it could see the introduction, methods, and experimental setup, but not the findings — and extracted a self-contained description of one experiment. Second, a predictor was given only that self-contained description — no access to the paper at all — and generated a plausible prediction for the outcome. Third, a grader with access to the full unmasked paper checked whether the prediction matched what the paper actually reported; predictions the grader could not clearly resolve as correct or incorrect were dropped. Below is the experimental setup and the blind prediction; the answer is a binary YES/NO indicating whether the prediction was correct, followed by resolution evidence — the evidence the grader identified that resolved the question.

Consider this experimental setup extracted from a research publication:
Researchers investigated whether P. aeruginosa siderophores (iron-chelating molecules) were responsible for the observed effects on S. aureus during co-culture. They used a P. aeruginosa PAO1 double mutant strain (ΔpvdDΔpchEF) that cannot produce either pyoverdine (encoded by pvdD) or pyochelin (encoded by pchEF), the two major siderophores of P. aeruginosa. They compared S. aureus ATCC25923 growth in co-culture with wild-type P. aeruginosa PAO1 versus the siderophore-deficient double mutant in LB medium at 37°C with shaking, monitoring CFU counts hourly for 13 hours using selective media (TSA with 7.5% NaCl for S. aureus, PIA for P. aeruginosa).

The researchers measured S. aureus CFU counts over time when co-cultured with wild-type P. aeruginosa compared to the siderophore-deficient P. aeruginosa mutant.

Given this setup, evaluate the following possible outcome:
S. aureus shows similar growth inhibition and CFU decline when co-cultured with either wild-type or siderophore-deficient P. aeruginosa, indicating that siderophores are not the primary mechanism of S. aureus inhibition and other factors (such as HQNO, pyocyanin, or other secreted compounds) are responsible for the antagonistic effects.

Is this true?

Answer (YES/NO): YES